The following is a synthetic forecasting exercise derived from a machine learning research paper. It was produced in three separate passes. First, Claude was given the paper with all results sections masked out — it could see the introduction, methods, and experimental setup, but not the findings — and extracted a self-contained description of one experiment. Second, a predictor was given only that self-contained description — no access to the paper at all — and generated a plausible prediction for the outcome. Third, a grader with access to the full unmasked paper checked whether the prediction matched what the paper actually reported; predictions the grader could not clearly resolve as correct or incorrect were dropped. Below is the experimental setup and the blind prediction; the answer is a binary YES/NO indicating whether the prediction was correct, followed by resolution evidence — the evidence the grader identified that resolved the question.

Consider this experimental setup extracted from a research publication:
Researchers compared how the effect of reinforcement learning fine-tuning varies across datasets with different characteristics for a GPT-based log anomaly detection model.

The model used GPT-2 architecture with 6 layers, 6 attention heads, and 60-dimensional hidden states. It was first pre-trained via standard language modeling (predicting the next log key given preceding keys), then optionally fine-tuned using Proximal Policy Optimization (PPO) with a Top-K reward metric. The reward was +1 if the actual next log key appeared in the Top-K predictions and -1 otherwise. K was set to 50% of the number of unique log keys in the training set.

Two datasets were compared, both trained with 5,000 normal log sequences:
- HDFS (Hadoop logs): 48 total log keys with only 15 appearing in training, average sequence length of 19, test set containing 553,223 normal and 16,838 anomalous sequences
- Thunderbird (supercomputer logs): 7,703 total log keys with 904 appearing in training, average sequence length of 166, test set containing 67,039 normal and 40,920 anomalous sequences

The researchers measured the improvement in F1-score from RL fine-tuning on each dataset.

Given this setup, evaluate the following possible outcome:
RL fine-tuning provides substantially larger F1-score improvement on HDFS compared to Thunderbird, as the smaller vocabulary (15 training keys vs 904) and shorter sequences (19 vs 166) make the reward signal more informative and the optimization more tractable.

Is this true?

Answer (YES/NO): YES